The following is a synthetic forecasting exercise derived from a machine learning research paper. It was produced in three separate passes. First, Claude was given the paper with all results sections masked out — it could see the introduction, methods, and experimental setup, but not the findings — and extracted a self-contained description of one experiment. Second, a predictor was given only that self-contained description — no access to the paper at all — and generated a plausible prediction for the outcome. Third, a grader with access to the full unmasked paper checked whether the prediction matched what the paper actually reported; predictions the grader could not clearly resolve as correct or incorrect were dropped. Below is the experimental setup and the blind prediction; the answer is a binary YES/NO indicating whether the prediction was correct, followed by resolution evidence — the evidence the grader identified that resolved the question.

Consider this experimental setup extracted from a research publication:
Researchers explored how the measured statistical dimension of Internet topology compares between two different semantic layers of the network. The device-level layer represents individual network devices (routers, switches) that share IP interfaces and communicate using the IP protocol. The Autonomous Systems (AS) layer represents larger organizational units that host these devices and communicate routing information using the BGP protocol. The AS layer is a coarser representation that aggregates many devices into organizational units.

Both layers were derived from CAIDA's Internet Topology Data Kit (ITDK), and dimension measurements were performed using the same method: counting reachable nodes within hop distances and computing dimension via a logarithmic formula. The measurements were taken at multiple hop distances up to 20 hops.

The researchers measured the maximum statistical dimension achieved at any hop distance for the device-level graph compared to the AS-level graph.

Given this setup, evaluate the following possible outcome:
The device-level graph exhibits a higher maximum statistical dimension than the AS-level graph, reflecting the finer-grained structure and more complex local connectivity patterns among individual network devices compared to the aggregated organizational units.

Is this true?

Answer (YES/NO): YES